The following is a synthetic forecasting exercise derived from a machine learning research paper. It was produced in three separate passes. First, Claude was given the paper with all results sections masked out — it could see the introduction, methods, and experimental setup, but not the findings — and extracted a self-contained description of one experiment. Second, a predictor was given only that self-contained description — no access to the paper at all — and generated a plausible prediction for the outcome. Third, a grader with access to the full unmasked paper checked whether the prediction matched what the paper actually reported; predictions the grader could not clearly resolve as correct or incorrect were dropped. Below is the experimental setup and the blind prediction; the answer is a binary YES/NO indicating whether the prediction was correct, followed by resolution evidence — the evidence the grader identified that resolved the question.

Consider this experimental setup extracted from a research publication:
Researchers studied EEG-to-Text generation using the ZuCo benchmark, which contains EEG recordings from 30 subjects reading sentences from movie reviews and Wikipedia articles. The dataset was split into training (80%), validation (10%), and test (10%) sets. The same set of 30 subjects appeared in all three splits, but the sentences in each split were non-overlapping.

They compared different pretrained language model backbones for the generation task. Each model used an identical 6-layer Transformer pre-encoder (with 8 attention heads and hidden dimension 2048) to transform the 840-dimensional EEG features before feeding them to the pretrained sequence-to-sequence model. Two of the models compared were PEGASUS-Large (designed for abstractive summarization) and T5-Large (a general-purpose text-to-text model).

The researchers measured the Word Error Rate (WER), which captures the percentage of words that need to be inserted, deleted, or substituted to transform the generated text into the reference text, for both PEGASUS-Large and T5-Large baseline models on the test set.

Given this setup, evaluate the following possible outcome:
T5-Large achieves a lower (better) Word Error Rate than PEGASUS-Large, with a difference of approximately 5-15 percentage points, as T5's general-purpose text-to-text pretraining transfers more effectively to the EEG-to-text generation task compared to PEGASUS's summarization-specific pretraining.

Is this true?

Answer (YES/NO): NO